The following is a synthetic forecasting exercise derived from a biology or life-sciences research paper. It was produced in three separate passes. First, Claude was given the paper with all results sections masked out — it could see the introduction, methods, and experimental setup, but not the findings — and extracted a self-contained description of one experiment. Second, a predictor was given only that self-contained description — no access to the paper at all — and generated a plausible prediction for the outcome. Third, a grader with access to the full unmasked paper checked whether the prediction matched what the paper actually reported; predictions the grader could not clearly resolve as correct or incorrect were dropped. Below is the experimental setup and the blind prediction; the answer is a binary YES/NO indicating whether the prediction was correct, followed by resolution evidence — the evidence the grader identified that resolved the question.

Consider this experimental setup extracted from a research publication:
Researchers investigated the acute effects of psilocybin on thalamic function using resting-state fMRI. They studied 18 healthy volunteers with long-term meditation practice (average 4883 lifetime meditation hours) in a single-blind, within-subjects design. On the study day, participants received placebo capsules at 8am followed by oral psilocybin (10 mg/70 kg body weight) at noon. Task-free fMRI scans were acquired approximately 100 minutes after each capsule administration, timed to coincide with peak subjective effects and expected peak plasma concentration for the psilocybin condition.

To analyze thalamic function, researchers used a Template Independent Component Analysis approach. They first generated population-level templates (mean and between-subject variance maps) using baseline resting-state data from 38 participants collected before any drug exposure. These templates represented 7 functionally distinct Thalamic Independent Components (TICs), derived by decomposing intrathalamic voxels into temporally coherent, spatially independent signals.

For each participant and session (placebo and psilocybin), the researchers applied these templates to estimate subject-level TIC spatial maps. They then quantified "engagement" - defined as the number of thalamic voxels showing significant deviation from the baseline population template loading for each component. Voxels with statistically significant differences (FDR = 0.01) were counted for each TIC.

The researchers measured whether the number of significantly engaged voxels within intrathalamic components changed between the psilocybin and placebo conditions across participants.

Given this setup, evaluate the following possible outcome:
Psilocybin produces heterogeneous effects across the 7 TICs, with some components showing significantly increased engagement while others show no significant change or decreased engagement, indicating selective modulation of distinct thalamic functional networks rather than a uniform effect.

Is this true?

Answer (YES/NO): NO